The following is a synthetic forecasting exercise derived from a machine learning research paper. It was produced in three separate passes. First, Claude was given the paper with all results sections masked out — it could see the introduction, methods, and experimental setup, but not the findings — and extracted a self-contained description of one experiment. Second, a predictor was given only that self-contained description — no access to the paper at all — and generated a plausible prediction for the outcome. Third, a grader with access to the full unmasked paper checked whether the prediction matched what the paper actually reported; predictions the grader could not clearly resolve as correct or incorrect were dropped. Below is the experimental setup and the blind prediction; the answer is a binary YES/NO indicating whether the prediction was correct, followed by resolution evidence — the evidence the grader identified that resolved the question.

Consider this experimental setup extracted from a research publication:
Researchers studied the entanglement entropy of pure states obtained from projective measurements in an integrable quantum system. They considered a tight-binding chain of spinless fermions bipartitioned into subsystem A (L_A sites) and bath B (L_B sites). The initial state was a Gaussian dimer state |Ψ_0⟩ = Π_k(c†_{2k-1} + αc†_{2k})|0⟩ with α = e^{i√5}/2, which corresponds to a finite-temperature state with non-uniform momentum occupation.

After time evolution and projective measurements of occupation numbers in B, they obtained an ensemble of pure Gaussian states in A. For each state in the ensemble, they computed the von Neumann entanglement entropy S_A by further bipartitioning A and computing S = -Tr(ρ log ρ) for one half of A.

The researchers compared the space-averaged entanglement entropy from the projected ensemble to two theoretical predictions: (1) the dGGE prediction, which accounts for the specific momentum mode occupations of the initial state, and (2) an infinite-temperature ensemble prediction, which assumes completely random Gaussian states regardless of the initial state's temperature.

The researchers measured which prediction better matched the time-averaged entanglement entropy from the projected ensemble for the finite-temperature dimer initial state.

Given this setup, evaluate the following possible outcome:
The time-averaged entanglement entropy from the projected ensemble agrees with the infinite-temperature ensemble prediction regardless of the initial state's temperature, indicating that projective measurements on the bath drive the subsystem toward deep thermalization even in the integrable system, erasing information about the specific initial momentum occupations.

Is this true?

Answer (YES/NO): NO